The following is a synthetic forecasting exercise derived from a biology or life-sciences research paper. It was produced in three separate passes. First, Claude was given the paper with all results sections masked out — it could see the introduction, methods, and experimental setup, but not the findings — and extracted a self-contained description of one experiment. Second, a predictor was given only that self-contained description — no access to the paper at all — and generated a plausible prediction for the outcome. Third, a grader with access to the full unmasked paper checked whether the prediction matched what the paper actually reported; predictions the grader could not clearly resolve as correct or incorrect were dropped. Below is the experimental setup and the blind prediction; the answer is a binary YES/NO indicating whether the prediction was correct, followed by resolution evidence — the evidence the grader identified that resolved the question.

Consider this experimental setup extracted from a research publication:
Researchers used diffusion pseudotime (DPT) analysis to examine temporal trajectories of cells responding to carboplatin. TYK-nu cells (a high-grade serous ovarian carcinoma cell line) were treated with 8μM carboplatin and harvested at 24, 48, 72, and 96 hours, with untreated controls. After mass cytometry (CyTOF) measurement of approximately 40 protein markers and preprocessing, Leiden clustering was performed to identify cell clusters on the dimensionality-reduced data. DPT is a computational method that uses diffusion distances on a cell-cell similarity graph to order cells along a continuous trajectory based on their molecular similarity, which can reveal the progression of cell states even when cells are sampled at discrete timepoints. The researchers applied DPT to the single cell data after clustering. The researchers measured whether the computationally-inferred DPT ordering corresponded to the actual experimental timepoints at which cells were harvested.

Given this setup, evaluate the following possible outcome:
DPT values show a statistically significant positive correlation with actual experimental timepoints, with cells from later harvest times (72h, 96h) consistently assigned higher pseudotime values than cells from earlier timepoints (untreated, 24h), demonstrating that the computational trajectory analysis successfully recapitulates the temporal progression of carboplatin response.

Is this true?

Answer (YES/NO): NO